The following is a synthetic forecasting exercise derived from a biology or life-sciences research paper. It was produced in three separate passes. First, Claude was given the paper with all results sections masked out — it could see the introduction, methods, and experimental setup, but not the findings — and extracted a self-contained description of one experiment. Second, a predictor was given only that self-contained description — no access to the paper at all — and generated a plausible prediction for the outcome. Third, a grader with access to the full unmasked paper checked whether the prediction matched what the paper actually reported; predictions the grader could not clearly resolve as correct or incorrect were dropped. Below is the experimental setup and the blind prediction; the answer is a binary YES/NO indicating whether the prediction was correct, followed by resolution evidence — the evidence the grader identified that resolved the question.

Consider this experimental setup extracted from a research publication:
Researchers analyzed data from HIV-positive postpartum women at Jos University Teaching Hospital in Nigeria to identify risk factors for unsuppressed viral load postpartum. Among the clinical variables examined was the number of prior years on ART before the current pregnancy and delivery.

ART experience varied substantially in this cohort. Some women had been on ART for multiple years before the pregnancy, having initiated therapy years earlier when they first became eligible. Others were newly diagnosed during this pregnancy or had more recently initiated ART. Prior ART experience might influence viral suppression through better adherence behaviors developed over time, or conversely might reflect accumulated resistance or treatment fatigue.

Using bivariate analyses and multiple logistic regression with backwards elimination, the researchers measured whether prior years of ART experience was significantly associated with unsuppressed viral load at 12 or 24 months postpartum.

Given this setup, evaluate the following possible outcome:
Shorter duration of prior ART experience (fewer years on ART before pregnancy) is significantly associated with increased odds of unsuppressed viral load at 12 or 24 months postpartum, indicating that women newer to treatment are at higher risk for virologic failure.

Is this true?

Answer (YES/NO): NO